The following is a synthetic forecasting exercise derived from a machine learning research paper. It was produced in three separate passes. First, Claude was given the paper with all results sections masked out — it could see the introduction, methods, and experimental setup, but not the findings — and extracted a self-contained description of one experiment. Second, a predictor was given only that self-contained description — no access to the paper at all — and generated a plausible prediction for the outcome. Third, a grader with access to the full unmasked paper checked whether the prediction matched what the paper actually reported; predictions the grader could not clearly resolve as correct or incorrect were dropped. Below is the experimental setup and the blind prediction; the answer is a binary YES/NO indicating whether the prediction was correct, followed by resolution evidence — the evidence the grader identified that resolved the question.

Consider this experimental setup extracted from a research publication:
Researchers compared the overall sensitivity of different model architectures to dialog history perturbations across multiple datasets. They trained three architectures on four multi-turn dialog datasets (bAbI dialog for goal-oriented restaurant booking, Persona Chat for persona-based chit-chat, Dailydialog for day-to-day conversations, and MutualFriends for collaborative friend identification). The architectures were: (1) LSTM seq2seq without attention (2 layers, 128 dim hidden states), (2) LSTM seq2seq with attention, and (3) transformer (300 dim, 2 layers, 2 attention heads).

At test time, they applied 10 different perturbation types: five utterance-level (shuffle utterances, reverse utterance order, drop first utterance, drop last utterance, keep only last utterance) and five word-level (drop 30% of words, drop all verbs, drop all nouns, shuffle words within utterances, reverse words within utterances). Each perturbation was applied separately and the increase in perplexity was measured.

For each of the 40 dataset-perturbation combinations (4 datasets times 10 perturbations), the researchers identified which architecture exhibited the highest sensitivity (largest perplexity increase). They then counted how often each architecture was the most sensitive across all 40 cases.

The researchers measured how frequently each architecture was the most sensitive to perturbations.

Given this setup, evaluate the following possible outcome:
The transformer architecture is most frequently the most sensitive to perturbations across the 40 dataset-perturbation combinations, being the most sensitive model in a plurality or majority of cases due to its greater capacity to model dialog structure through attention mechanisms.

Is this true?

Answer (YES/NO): NO